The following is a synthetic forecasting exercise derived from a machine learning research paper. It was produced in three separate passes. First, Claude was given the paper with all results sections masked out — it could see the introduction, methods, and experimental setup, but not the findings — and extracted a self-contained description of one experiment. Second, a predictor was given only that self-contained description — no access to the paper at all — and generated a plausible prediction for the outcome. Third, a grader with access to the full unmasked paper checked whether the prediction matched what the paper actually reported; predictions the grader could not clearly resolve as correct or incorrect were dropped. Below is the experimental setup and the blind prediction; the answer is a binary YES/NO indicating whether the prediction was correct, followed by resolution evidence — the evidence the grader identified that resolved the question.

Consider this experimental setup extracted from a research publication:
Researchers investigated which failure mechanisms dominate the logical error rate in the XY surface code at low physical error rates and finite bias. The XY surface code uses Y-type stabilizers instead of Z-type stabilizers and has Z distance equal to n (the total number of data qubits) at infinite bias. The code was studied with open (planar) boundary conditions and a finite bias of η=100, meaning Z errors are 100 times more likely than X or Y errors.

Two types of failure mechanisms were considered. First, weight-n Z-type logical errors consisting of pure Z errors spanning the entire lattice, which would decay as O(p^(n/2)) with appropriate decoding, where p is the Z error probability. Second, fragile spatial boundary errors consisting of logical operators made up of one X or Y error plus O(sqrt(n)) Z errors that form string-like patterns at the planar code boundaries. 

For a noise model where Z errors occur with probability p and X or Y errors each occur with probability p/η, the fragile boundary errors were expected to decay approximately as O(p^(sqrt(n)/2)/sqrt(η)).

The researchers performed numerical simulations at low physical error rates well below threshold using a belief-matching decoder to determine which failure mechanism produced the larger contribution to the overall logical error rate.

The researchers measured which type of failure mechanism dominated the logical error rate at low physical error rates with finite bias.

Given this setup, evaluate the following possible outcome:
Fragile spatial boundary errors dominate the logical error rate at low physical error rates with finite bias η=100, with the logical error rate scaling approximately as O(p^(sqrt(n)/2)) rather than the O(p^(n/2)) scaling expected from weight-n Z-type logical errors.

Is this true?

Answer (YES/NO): YES